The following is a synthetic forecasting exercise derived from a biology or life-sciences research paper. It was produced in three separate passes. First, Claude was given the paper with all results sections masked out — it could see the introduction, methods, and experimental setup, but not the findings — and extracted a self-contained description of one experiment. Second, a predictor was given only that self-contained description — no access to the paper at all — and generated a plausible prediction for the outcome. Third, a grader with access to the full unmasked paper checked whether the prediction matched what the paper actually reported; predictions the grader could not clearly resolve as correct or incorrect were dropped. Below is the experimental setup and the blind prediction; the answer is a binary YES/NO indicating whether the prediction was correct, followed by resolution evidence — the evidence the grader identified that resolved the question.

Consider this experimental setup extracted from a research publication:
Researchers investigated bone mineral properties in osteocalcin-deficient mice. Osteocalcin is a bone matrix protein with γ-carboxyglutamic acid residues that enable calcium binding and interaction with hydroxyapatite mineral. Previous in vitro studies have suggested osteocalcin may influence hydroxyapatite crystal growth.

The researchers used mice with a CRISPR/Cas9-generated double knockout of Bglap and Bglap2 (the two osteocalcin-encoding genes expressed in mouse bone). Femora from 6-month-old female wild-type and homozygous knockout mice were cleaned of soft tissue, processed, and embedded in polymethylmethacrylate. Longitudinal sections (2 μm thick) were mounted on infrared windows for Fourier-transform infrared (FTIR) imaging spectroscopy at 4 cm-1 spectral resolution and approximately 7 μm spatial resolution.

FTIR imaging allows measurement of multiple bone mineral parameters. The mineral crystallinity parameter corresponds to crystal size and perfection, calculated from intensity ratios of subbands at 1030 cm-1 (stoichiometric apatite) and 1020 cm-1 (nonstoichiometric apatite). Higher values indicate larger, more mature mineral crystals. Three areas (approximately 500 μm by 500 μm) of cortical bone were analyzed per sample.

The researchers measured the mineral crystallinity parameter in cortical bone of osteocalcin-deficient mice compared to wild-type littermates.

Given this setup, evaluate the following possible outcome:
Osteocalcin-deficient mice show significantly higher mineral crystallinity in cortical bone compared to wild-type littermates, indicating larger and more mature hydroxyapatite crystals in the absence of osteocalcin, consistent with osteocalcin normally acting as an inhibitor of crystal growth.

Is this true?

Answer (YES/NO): YES